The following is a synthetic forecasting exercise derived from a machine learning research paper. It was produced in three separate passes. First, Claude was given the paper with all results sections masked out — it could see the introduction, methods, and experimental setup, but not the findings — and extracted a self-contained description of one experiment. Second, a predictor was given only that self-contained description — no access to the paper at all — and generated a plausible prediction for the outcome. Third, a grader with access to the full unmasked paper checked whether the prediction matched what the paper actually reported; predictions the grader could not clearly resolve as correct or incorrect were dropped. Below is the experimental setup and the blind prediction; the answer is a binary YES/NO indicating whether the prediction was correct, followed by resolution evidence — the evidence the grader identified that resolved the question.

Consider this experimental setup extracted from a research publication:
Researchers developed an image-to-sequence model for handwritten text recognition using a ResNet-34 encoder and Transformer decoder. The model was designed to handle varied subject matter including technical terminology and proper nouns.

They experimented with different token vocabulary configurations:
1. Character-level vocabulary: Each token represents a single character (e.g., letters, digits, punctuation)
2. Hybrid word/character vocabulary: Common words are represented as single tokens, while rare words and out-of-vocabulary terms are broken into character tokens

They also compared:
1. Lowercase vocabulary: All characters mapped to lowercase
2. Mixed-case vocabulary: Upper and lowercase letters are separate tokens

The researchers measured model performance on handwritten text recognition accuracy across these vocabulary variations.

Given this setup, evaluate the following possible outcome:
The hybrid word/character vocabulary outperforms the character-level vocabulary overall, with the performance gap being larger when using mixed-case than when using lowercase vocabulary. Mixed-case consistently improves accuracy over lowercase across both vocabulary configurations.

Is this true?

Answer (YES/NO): NO